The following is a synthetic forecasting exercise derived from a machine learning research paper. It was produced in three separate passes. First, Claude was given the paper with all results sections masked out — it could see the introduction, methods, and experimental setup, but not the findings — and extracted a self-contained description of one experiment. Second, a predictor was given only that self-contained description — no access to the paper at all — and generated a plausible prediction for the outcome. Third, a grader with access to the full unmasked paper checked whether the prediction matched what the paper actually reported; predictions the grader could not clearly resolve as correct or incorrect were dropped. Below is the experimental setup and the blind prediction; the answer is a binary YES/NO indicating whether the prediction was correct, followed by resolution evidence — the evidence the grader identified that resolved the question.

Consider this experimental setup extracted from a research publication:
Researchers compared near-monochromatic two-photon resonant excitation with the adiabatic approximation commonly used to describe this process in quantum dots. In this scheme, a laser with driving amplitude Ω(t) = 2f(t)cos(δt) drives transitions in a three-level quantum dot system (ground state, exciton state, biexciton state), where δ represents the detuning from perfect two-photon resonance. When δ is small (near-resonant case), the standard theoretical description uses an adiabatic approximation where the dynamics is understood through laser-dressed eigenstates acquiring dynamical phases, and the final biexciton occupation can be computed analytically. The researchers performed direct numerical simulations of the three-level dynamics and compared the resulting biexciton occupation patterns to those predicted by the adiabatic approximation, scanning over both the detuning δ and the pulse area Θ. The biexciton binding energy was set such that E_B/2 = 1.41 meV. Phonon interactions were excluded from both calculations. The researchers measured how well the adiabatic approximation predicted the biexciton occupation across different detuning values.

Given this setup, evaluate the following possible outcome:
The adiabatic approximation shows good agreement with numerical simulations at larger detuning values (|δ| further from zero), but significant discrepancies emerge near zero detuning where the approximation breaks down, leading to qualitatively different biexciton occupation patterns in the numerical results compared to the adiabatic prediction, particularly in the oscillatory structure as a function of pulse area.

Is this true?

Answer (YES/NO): NO